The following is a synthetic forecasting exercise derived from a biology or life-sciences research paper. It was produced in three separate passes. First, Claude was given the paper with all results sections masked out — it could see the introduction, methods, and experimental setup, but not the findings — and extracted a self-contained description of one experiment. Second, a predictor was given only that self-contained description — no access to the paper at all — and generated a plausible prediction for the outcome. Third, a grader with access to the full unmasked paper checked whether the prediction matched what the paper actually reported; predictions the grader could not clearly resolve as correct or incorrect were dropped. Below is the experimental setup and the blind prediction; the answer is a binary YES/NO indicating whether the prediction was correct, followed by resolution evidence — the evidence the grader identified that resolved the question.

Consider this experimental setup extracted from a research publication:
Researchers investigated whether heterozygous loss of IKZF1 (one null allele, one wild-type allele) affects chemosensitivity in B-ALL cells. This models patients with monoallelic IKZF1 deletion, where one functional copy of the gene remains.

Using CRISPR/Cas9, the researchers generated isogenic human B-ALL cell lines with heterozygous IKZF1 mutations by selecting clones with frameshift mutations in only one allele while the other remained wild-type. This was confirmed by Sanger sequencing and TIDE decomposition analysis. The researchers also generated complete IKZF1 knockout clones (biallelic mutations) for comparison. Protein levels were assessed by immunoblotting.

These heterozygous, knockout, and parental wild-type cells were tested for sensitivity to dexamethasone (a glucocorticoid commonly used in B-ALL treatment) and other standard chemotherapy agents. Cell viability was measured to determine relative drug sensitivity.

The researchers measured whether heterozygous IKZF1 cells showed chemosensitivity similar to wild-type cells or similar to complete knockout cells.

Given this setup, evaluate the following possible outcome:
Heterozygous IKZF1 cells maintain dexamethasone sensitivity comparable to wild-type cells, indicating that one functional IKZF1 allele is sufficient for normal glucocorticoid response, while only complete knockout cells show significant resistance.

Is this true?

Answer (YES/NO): NO